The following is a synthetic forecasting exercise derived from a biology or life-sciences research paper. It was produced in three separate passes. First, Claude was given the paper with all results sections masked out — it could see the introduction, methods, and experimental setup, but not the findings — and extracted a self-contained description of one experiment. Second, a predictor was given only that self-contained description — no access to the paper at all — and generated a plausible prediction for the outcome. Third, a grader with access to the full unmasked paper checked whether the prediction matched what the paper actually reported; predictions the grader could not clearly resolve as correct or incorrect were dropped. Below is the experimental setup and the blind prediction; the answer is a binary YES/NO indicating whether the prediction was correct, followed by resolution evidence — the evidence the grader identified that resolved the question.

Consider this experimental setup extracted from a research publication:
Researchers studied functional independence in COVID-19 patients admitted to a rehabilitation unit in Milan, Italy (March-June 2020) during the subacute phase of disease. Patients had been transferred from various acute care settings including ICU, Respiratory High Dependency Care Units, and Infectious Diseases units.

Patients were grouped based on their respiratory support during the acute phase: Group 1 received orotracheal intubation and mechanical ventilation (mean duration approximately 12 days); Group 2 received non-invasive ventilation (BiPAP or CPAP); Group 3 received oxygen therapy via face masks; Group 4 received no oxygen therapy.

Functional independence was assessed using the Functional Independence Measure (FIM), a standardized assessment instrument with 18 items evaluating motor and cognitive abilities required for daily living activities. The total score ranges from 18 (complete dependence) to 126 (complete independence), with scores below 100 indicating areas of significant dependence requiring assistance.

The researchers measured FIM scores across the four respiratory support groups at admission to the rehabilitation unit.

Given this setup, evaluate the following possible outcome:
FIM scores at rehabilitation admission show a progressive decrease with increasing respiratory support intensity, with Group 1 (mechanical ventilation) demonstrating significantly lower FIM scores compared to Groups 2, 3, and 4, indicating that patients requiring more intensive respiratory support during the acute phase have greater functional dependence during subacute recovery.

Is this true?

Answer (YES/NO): NO